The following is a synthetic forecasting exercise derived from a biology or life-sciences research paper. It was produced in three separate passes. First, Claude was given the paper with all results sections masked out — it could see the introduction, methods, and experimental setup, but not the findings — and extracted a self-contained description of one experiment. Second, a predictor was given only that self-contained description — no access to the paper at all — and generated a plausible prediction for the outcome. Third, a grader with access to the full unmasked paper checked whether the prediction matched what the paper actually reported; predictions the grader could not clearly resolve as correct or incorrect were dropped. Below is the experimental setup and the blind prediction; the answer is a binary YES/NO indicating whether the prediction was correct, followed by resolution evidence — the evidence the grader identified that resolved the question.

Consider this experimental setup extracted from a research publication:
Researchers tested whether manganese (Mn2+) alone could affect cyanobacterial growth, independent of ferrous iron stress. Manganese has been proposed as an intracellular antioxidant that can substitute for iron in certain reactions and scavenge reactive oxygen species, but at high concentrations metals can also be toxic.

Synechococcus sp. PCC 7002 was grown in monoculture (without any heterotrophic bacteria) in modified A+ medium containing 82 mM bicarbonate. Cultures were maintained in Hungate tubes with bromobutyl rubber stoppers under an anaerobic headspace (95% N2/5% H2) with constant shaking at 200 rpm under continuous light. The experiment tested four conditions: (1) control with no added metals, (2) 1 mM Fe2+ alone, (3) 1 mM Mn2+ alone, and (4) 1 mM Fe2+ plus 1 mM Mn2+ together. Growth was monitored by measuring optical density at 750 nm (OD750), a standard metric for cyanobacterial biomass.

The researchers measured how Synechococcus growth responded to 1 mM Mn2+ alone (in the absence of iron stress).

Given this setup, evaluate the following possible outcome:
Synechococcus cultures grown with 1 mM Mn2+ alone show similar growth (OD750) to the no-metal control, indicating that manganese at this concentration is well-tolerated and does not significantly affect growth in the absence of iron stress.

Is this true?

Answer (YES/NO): YES